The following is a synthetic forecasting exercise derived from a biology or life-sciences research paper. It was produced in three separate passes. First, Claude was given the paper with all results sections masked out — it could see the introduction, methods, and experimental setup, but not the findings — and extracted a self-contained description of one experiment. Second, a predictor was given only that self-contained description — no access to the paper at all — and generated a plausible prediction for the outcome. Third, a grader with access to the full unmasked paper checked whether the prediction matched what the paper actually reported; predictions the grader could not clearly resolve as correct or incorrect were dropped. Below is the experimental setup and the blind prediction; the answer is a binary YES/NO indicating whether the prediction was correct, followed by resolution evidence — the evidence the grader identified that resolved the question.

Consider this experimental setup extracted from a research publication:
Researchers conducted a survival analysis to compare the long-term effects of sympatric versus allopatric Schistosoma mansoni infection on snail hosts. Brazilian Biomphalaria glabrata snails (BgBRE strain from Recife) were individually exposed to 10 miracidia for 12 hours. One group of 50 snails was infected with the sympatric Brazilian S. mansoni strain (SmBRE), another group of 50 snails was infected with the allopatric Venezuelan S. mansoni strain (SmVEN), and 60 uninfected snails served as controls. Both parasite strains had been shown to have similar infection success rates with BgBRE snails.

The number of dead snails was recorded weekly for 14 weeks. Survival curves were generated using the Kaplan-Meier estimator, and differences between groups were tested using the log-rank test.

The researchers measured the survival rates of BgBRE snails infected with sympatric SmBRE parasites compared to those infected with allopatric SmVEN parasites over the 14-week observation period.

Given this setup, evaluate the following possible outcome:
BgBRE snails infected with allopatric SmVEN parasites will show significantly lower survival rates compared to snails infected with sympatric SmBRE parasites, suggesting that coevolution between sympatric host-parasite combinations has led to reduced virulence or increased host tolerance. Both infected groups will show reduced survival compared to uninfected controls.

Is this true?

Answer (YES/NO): NO